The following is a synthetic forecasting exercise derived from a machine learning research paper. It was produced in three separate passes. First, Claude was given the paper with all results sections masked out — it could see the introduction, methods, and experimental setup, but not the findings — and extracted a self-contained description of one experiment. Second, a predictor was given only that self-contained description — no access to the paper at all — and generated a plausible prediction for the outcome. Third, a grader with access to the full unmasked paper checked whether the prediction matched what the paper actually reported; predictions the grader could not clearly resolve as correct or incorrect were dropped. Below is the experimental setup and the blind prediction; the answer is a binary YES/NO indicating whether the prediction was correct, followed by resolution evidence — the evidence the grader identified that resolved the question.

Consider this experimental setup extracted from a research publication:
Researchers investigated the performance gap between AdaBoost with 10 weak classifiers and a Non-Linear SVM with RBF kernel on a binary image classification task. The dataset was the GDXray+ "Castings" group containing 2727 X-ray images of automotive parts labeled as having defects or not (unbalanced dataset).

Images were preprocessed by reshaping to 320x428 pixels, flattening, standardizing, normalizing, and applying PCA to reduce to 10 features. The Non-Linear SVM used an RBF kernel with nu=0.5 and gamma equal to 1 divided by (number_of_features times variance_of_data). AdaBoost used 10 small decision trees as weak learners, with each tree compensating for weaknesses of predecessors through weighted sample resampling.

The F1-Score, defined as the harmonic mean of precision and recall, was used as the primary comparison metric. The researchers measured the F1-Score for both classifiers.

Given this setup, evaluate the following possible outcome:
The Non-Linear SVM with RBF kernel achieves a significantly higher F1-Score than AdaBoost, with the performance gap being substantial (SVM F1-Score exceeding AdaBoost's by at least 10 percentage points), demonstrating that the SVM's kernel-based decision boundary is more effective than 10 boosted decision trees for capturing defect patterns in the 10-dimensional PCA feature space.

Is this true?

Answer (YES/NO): NO